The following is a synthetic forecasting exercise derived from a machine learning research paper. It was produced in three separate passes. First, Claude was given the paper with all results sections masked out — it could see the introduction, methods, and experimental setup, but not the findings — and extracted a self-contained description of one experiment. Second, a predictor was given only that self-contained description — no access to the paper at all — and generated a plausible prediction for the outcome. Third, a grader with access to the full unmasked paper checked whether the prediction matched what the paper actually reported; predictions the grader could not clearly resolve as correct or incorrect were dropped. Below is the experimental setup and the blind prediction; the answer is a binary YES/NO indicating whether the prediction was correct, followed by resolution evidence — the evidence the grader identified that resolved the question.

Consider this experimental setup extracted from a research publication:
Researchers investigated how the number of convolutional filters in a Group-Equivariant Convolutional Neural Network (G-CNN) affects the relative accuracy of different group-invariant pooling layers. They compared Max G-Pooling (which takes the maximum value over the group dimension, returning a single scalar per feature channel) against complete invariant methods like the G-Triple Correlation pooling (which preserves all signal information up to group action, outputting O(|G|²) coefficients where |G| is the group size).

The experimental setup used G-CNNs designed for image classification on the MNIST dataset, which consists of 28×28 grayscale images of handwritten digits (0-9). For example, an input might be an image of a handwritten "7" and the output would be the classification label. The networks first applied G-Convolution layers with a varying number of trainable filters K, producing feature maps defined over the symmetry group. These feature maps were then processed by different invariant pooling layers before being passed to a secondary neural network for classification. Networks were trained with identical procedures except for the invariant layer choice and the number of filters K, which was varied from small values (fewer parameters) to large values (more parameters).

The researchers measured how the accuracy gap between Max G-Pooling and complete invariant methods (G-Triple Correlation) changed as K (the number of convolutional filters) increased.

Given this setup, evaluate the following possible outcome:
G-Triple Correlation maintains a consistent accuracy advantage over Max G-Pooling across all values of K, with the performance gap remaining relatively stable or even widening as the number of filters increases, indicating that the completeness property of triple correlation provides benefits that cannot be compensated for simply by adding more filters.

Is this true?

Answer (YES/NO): NO